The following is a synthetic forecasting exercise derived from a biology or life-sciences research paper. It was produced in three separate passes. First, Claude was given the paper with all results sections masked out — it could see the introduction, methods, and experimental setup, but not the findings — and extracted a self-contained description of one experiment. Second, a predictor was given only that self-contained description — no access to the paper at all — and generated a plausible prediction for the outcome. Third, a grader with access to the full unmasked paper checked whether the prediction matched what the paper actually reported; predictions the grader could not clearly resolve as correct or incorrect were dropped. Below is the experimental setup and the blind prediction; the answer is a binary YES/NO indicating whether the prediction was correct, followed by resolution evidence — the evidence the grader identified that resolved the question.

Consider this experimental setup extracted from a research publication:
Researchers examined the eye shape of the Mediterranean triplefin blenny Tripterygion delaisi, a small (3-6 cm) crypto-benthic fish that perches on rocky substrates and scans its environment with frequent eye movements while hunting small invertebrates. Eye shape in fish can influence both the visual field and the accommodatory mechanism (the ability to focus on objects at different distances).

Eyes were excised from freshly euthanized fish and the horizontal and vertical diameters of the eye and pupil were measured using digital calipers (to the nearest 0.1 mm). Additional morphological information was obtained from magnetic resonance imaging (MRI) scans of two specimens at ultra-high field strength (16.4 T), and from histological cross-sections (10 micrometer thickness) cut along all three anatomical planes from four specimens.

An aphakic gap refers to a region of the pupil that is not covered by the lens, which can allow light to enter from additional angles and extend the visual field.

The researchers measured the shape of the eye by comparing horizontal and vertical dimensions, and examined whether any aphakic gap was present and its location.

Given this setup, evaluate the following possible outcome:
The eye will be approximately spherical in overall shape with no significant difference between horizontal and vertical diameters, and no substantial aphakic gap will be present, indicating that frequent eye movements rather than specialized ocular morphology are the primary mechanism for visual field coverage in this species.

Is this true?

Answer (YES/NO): NO